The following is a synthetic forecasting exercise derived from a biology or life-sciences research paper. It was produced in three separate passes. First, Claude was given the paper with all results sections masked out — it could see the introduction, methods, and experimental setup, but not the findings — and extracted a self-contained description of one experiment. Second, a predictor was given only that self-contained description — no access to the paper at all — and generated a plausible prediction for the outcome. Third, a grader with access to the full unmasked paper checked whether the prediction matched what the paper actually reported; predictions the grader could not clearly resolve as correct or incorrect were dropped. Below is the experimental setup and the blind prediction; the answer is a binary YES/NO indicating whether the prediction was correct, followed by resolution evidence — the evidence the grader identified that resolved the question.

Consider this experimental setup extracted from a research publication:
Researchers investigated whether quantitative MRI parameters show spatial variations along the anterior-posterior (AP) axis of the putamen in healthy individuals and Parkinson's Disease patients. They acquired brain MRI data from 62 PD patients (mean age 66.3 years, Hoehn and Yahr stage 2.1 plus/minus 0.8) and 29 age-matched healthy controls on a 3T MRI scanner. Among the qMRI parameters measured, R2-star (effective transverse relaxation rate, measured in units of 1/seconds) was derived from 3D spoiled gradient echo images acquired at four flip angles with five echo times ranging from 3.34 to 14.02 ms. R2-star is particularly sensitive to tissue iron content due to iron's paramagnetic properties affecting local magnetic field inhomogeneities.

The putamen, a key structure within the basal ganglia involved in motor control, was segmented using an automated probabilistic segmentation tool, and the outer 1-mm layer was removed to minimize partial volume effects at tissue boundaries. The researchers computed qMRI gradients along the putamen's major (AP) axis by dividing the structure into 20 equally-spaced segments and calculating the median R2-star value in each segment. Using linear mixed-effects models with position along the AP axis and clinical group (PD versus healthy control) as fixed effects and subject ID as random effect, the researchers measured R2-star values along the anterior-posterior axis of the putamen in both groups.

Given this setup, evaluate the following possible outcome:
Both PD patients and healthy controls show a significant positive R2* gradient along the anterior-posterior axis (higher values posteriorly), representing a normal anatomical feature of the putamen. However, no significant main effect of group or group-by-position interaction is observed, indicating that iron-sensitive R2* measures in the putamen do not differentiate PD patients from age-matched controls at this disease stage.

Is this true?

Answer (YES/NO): NO